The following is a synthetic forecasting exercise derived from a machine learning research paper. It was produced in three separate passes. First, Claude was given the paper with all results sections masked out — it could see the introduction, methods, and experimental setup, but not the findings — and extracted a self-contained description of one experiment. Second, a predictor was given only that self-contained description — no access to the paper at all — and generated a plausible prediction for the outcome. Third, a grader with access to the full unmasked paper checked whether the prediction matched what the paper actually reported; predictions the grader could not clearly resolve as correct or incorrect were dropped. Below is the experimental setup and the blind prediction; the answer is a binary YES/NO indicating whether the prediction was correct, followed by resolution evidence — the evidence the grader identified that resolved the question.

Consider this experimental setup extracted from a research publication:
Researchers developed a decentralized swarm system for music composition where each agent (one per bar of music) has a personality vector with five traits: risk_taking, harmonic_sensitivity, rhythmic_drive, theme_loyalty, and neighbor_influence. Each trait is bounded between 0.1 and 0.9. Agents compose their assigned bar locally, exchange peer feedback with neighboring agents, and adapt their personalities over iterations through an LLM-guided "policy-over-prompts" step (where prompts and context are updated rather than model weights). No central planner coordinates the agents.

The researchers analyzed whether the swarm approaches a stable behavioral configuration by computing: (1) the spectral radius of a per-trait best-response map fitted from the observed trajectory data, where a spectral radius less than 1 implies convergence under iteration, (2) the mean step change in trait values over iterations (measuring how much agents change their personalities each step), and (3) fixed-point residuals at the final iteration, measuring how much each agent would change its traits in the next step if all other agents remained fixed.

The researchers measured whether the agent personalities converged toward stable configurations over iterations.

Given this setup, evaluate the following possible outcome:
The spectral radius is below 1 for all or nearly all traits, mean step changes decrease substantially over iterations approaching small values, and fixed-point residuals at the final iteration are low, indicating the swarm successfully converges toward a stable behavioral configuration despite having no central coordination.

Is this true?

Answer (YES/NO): YES